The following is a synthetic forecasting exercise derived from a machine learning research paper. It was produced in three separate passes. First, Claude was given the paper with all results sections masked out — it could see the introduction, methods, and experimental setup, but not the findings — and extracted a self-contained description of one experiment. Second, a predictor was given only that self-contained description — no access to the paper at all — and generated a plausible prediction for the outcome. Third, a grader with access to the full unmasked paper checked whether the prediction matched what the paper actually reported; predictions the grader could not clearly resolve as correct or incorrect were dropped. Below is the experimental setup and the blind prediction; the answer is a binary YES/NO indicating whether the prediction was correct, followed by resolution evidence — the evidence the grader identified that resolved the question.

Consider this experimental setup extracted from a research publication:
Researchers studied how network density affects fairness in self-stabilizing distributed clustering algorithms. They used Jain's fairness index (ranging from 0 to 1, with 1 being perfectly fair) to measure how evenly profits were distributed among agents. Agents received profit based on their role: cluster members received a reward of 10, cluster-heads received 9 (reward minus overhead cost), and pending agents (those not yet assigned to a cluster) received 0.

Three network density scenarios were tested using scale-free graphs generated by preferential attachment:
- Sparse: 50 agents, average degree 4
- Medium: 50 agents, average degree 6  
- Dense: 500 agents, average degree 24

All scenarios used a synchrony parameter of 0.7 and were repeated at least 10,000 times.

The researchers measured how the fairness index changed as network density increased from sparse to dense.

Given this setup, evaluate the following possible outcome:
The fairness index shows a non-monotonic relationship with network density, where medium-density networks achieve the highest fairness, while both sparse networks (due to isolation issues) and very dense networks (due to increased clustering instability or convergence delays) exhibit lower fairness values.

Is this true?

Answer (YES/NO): NO